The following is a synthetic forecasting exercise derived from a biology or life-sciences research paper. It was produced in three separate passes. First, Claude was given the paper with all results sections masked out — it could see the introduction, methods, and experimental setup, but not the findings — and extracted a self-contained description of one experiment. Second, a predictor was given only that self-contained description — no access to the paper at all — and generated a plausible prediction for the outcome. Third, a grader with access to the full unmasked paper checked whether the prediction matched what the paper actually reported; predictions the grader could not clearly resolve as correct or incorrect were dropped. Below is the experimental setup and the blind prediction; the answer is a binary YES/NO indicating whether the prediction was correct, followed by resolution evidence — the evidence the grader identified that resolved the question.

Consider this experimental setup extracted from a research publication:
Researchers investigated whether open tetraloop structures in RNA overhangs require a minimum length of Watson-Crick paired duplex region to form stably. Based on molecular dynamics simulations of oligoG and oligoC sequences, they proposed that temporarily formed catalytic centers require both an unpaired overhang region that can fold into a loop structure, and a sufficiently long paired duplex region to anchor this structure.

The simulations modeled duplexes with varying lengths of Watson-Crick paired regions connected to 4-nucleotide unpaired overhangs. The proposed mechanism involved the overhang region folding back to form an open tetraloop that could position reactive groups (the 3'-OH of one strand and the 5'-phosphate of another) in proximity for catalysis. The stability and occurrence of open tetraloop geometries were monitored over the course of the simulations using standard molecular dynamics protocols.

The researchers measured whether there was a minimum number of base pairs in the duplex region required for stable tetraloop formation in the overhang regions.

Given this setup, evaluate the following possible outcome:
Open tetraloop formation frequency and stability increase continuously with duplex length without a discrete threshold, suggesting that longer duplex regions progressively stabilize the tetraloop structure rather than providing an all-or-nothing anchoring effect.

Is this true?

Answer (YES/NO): NO